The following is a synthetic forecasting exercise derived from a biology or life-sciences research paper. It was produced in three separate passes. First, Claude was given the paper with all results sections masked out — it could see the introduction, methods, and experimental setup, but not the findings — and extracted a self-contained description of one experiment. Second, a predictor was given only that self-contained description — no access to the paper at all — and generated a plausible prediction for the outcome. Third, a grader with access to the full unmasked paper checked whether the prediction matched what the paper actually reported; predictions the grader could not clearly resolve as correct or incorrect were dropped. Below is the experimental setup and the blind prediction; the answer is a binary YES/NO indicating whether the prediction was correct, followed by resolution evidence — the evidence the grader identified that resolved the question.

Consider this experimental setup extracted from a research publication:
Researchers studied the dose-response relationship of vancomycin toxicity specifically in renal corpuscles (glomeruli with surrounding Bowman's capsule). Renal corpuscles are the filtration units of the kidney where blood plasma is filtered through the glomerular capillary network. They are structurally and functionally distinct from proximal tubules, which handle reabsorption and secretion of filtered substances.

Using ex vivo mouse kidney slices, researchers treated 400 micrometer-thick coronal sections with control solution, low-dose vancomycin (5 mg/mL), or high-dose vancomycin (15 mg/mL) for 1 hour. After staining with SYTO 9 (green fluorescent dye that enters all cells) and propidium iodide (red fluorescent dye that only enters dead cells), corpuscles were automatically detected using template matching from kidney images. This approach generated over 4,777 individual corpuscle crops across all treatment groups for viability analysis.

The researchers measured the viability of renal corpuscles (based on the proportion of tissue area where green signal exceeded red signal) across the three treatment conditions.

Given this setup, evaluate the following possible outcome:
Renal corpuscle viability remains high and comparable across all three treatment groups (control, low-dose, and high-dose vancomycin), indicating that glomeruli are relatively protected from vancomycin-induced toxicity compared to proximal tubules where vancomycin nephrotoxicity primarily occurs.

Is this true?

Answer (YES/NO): NO